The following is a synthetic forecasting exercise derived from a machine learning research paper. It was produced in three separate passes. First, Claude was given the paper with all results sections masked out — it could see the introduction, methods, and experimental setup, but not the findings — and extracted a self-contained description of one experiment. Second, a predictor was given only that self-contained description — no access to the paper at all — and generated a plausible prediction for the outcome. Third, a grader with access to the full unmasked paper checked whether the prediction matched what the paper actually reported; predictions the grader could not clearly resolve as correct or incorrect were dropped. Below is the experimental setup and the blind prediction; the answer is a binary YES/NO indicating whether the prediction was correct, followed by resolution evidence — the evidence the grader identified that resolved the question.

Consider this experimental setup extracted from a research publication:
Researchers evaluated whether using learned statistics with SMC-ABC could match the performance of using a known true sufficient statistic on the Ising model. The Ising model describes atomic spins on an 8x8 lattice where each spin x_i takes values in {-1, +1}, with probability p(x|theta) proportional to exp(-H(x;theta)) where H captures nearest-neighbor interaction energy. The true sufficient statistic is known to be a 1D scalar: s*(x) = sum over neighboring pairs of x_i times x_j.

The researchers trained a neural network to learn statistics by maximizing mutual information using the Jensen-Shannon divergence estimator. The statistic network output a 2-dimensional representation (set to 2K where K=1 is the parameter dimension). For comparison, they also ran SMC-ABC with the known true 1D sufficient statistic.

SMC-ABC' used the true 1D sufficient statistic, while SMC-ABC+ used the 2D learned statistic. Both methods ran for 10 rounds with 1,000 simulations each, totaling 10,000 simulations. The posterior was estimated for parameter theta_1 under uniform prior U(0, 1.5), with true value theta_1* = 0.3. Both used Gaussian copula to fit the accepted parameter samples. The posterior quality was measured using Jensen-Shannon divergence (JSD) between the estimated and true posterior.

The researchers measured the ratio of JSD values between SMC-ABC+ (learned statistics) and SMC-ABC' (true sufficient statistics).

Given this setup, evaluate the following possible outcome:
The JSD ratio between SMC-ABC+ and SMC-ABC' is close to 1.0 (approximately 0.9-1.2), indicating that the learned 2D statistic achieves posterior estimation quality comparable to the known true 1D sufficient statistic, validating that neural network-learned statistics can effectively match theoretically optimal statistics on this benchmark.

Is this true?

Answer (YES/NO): NO